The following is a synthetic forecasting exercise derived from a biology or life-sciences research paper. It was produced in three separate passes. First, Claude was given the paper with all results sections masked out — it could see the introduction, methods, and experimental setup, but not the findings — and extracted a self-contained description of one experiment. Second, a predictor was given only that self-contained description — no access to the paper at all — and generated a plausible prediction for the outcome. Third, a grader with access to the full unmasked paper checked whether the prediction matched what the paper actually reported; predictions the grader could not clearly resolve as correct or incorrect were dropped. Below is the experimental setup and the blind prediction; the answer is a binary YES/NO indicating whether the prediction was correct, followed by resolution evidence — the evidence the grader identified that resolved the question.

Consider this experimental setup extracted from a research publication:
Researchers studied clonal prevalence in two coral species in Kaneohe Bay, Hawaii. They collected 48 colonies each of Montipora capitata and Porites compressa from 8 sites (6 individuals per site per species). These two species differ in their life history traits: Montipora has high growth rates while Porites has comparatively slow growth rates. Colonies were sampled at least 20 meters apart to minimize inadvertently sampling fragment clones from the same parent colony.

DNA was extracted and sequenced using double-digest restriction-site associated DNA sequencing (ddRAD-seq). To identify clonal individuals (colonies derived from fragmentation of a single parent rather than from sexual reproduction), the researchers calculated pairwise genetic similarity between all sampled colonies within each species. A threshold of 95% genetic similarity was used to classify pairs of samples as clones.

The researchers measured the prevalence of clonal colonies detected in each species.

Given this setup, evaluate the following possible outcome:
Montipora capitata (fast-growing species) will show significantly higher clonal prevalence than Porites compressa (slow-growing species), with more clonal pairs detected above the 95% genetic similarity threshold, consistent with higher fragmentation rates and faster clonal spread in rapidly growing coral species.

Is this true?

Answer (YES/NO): NO